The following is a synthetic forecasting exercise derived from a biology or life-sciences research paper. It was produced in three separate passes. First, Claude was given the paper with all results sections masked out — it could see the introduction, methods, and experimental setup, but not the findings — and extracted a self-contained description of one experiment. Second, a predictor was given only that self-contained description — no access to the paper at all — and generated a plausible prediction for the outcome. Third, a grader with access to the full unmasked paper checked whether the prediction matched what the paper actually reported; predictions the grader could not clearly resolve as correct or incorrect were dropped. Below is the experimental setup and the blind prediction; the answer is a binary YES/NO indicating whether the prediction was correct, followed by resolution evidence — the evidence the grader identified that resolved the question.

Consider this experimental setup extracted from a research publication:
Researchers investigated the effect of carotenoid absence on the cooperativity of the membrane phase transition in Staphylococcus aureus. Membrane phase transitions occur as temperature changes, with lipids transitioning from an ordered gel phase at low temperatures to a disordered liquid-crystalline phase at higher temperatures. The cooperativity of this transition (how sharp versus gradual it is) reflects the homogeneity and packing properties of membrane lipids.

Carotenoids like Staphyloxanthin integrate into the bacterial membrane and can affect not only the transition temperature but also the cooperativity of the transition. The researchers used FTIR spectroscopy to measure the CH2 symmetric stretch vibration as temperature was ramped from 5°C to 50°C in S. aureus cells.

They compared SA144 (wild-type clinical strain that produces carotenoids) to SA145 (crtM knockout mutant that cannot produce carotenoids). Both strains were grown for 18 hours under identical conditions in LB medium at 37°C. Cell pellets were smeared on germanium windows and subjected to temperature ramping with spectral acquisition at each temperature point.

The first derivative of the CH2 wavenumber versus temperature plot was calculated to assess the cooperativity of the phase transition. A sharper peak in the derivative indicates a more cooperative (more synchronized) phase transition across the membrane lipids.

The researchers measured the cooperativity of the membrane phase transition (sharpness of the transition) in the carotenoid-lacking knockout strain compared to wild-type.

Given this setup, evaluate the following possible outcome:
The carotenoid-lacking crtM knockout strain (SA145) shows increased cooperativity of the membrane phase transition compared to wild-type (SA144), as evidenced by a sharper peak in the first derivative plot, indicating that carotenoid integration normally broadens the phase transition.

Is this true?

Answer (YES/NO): YES